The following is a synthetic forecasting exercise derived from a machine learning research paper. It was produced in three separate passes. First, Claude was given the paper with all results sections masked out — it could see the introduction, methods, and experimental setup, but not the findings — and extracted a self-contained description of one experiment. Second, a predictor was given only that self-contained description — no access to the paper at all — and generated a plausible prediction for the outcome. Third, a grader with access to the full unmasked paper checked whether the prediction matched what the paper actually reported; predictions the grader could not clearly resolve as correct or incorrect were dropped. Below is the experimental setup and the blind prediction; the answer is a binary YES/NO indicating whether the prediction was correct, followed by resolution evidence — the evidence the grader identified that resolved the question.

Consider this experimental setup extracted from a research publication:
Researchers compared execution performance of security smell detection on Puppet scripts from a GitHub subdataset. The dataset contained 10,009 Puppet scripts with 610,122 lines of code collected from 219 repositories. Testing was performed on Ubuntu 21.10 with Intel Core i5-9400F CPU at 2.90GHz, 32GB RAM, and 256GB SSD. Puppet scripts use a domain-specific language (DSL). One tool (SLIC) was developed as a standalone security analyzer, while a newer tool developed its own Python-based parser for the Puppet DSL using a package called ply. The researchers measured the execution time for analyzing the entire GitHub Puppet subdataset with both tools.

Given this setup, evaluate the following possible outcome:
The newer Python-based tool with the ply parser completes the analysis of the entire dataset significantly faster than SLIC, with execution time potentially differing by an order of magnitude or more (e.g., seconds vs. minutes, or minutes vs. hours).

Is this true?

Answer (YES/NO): YES